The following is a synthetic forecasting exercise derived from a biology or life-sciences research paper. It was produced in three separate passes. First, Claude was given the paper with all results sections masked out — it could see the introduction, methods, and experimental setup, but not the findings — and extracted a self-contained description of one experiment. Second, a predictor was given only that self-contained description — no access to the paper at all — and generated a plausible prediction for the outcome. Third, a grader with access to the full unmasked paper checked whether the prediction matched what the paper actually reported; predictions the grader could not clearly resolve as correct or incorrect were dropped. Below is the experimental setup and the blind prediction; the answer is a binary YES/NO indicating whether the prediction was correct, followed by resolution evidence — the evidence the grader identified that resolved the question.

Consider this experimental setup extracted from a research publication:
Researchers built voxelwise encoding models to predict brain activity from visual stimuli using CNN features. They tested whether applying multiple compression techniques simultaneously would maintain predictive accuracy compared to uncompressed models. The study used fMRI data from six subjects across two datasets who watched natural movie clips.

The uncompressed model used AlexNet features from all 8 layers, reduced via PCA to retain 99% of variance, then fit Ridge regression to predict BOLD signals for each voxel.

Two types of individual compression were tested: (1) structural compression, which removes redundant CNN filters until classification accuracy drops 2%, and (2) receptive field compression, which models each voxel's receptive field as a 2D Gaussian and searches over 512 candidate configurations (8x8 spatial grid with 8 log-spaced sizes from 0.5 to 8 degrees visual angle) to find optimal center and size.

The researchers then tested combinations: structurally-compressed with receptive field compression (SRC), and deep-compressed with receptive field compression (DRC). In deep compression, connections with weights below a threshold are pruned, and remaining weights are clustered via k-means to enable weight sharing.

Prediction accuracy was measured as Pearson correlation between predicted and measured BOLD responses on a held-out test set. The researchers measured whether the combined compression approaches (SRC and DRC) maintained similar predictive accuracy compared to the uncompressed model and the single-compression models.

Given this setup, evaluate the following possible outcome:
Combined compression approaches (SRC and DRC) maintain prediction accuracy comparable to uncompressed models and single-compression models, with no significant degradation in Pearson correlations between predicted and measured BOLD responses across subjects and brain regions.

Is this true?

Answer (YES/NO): YES